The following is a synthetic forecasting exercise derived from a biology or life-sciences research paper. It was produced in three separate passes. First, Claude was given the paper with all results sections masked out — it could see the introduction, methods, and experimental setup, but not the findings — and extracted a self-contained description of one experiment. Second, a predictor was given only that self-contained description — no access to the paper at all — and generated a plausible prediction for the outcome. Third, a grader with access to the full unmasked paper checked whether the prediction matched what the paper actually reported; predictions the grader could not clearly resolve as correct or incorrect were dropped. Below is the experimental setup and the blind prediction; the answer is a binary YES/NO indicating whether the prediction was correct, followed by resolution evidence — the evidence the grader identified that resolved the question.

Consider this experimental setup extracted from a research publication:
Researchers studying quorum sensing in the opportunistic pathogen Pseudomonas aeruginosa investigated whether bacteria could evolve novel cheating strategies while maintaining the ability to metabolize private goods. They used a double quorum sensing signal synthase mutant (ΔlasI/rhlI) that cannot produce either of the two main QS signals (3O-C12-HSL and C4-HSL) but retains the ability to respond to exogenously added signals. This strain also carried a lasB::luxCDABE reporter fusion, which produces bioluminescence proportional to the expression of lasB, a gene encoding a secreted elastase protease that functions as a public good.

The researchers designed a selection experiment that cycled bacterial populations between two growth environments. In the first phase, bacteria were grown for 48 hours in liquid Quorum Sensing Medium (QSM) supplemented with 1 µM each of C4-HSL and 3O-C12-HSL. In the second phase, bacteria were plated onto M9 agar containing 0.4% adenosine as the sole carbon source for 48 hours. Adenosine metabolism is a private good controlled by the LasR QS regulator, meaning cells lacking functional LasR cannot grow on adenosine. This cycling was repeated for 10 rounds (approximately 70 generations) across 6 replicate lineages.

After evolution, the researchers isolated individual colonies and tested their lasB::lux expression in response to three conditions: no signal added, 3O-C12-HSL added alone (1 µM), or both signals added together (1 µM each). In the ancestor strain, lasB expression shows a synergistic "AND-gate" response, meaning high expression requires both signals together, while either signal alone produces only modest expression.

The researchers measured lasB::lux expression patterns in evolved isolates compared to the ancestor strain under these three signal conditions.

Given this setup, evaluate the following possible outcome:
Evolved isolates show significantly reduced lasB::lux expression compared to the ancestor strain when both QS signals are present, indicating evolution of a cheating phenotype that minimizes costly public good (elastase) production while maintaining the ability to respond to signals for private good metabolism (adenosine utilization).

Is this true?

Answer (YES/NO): YES